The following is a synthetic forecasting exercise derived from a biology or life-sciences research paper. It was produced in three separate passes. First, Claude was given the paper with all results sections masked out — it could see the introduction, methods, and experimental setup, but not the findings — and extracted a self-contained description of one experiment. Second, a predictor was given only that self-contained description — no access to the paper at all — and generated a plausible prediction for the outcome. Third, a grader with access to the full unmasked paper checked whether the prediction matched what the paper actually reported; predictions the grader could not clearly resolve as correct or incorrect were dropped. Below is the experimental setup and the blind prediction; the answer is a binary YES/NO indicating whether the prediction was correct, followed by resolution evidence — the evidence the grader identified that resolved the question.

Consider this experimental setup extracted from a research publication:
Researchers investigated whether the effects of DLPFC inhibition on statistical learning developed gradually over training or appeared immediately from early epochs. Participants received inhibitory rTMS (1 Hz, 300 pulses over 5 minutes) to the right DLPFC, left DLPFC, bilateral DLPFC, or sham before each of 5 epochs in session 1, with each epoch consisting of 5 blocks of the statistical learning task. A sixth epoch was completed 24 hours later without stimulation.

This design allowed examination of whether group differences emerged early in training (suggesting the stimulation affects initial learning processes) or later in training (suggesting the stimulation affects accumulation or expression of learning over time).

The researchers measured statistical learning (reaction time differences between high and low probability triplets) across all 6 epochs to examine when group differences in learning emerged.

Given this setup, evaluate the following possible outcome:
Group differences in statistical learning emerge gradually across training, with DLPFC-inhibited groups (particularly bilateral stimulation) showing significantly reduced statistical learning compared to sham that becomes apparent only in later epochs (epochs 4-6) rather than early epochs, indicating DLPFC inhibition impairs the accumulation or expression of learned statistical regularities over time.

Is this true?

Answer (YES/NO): NO